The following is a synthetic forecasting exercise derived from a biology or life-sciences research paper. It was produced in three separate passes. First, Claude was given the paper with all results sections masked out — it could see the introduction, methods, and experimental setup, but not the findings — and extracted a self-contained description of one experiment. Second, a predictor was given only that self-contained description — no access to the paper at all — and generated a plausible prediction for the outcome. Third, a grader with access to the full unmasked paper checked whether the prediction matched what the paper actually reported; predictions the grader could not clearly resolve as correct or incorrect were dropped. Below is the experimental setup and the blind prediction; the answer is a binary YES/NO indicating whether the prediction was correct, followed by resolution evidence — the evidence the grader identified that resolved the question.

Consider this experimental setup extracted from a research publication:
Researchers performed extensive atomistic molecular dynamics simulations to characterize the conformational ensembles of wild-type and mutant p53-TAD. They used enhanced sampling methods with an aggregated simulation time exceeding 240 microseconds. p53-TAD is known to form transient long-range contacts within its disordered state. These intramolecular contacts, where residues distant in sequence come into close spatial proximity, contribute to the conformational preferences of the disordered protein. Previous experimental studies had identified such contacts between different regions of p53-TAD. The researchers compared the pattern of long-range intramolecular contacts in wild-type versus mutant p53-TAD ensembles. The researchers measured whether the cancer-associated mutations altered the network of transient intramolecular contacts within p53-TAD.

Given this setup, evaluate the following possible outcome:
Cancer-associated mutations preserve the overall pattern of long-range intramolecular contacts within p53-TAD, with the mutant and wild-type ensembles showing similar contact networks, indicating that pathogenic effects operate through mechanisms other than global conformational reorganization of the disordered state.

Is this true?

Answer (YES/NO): NO